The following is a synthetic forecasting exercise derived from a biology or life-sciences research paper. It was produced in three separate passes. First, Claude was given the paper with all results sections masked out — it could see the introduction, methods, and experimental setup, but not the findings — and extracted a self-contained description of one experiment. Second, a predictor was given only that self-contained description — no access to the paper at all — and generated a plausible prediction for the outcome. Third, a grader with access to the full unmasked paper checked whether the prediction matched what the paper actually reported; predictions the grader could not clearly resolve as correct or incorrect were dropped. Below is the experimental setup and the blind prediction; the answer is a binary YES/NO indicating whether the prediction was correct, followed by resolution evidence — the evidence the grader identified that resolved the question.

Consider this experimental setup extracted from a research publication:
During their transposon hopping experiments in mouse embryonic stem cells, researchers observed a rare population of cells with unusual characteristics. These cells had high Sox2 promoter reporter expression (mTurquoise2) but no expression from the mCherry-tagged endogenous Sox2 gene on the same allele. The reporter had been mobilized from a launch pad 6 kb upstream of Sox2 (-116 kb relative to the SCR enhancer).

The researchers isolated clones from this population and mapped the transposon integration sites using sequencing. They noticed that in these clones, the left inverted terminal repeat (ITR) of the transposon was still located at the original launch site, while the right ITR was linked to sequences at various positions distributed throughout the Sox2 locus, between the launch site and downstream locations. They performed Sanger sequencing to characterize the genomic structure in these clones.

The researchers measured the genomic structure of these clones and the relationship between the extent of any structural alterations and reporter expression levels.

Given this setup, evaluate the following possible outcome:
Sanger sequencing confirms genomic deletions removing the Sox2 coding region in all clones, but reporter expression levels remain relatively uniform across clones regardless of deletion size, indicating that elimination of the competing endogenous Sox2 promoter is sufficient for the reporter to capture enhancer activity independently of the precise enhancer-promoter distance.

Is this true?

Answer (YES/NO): NO